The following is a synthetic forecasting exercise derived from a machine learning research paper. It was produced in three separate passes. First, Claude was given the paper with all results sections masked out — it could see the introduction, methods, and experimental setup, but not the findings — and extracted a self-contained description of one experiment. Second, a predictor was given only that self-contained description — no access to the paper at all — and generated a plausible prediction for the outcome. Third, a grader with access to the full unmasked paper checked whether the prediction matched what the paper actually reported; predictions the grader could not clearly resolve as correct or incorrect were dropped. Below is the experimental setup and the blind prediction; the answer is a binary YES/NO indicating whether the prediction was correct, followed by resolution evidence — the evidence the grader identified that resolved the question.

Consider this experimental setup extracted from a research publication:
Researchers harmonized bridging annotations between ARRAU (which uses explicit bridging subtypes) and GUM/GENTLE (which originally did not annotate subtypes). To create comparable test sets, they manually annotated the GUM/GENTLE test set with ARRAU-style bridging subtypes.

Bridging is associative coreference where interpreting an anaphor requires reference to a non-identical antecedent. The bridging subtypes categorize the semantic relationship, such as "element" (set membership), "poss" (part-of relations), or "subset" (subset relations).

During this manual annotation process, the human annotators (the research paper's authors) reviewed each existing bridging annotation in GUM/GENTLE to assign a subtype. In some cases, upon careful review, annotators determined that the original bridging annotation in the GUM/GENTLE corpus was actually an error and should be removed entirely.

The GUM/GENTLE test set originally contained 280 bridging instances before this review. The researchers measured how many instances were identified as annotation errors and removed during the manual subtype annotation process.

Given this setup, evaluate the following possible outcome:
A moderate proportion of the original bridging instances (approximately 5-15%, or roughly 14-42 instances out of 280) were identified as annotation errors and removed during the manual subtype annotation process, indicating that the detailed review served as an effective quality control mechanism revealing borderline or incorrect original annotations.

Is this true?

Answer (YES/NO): NO